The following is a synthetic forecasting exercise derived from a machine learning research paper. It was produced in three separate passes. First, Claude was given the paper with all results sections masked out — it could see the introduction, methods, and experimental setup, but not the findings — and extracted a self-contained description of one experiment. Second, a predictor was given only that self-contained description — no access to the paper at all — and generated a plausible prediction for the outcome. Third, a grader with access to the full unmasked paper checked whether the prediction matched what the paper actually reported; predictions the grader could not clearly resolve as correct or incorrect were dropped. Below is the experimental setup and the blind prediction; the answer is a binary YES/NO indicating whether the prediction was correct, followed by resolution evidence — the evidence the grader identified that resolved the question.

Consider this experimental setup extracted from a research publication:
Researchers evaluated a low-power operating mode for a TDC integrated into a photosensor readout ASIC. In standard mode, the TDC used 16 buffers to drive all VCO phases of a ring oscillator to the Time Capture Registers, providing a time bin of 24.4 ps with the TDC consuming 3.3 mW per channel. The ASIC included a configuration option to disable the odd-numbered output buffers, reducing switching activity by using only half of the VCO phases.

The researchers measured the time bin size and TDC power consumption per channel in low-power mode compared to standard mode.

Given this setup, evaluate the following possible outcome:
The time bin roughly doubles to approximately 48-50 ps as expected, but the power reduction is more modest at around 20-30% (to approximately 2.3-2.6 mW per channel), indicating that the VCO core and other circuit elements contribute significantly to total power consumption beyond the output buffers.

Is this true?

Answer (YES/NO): NO